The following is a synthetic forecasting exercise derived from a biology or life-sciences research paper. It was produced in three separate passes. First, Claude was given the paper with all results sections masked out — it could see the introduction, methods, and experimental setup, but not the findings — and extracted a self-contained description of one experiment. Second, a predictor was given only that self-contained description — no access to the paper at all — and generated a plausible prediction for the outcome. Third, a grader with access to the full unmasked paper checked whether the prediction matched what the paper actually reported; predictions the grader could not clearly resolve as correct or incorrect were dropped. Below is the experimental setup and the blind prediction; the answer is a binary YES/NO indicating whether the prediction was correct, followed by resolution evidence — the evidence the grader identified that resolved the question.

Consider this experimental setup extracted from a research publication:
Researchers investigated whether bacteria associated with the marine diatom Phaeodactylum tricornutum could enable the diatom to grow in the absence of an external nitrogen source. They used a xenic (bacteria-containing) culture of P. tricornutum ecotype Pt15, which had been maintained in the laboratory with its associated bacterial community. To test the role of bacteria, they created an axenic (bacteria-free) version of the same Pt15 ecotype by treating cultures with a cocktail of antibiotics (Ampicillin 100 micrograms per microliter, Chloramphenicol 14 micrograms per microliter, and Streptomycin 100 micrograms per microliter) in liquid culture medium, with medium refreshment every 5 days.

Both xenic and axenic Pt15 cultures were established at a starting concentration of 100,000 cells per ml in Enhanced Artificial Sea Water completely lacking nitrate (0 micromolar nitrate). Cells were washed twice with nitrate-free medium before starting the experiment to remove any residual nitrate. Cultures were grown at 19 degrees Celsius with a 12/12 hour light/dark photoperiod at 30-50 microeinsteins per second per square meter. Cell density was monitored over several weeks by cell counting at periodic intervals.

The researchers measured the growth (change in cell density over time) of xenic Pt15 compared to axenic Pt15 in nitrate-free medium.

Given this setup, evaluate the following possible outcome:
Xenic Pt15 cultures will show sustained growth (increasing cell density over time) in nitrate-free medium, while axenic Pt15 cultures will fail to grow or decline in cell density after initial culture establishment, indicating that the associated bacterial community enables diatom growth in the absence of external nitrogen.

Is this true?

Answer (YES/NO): NO